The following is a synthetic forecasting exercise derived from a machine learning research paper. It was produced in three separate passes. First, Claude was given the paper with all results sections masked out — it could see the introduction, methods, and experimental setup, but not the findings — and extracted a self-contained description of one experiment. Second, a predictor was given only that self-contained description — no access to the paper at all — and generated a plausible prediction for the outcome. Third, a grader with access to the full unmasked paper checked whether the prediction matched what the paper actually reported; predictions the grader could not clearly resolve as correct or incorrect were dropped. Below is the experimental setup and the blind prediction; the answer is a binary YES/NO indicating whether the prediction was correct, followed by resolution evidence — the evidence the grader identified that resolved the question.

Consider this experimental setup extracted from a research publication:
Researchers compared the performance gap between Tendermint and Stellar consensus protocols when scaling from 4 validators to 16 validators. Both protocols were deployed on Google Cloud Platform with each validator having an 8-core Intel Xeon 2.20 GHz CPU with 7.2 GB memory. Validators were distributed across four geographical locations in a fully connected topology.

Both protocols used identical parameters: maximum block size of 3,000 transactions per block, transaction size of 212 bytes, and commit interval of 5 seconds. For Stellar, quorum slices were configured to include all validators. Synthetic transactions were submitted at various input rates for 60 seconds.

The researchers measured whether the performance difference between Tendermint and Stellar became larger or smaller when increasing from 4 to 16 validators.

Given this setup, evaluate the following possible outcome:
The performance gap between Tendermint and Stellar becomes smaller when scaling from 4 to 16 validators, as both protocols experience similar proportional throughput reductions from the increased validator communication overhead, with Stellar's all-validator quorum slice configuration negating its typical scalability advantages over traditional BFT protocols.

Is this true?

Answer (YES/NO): NO